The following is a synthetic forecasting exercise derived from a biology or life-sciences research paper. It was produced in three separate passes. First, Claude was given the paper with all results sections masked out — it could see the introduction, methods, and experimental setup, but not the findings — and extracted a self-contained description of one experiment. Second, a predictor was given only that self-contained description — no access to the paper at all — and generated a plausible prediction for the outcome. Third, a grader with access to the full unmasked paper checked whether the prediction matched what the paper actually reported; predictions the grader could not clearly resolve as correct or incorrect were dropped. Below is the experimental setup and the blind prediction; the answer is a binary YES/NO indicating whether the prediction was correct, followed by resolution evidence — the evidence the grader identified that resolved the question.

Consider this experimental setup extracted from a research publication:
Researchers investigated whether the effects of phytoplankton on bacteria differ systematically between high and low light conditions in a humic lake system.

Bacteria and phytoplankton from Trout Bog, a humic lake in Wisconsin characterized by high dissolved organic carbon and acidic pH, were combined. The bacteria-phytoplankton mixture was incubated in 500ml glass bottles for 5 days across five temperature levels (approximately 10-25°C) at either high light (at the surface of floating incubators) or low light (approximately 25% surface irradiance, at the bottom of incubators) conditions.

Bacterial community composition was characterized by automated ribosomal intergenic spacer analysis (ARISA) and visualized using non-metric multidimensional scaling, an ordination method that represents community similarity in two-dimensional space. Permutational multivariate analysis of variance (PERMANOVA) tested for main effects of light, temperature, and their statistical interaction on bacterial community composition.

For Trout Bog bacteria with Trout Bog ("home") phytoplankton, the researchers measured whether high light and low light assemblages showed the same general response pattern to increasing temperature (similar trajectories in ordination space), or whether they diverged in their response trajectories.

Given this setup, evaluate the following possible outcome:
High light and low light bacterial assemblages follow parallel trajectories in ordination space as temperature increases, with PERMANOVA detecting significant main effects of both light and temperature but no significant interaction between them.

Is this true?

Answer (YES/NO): NO